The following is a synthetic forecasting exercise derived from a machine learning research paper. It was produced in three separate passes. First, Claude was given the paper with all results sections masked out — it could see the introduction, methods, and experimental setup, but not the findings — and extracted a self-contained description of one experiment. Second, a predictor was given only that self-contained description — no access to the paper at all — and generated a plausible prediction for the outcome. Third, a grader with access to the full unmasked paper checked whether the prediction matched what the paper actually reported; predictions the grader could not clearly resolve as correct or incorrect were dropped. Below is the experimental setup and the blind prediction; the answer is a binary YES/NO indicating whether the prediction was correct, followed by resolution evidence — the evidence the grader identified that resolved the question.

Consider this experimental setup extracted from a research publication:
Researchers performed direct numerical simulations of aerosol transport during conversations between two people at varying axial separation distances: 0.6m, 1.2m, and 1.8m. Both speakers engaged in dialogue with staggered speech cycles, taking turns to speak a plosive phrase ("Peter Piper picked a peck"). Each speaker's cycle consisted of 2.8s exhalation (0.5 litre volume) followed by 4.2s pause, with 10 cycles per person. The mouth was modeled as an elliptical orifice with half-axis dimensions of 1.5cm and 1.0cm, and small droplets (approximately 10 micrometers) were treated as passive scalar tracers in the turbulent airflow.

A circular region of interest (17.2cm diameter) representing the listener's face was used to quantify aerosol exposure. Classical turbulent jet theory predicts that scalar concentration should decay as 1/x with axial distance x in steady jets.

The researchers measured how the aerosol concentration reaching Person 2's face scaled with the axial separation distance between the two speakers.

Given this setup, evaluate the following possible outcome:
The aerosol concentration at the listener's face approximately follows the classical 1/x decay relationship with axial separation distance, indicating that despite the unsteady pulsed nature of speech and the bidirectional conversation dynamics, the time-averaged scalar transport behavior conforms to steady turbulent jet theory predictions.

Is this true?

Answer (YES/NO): NO